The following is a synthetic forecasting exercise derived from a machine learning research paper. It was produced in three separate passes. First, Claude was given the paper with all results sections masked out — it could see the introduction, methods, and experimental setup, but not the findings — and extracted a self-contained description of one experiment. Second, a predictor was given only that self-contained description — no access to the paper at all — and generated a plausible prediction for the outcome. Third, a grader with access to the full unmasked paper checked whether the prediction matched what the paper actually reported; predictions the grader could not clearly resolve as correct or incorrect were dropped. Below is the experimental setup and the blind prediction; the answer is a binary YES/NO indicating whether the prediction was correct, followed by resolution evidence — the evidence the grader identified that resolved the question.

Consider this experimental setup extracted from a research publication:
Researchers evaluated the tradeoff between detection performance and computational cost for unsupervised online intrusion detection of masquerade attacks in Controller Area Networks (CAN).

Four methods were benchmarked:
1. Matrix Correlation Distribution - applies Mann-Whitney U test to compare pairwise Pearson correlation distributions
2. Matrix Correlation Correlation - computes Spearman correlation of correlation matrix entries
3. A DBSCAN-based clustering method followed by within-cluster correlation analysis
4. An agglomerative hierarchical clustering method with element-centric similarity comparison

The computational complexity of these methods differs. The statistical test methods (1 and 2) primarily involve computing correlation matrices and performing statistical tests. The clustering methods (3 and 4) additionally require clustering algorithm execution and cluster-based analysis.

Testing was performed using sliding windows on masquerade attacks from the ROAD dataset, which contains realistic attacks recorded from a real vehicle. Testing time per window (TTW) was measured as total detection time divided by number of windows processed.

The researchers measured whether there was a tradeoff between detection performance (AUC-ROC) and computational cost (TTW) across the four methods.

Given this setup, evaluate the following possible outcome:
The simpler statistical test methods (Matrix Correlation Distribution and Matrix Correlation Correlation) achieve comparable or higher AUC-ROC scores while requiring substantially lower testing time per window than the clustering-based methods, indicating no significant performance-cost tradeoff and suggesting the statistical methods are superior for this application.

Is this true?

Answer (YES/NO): NO